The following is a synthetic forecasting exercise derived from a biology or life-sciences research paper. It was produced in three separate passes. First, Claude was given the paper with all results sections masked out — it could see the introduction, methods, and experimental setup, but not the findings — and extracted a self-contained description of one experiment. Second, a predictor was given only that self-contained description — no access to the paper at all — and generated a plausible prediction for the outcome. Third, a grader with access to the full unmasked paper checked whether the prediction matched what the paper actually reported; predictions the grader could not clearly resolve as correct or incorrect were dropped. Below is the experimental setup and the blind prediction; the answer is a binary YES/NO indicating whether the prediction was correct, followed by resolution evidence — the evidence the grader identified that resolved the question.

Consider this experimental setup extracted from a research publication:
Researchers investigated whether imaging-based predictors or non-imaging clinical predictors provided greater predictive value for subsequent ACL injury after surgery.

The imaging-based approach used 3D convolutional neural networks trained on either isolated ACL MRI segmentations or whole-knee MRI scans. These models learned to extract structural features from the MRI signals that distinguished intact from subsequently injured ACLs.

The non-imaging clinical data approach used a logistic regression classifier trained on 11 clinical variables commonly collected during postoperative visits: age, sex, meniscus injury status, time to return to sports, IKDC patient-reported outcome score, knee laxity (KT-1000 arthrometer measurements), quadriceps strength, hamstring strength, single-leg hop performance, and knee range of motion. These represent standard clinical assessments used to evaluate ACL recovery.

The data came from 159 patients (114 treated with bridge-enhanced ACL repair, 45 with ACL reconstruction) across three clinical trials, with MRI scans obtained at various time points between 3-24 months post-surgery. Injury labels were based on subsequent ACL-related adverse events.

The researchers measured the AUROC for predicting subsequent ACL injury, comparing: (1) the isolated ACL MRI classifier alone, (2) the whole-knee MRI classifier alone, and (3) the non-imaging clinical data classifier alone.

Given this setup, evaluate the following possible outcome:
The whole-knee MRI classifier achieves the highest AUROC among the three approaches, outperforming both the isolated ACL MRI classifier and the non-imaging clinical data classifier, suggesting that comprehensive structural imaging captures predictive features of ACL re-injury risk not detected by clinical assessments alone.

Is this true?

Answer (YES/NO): NO